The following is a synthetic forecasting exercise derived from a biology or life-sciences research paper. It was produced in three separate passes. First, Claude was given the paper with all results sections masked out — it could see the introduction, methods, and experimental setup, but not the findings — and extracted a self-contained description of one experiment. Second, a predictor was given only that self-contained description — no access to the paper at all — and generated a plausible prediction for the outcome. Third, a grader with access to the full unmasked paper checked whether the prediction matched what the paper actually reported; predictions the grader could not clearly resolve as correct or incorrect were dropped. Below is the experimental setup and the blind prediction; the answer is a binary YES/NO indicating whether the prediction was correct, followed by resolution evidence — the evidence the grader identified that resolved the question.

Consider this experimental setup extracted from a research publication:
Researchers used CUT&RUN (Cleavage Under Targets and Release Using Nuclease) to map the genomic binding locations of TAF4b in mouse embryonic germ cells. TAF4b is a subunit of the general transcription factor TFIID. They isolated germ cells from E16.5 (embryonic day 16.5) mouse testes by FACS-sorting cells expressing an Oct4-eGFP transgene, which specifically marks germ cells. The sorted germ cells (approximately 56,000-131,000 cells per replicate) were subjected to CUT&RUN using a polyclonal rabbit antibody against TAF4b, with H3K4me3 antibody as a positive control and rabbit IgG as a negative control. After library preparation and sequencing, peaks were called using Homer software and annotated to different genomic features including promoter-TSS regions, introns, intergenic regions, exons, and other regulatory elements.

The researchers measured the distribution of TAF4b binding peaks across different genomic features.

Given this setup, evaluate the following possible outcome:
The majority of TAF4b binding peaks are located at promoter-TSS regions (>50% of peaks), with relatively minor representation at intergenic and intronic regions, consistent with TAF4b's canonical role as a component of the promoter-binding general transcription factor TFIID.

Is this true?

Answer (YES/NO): YES